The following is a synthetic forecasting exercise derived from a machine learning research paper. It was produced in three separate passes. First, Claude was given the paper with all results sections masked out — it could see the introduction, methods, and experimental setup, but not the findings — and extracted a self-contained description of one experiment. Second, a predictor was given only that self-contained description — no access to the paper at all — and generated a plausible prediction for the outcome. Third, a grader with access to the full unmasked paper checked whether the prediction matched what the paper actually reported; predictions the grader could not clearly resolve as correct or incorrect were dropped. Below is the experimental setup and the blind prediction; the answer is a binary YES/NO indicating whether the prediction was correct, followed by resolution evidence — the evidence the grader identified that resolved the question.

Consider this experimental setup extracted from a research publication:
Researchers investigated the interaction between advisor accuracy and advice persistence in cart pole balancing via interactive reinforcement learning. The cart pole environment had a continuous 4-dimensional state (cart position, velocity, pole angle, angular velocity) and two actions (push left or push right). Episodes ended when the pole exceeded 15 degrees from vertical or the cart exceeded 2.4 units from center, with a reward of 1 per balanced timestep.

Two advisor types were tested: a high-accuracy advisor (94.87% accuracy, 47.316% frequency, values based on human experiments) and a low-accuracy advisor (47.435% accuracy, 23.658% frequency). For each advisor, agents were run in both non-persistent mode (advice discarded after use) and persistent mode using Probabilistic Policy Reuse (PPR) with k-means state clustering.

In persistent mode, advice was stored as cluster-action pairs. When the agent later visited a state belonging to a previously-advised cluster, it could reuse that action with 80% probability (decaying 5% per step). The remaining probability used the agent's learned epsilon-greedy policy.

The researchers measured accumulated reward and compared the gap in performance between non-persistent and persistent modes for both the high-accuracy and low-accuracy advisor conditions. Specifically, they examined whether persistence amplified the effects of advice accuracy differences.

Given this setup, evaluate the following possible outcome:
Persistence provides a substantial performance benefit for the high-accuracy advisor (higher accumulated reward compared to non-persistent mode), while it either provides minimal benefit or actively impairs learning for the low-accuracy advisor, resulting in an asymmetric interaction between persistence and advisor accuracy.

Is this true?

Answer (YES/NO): NO